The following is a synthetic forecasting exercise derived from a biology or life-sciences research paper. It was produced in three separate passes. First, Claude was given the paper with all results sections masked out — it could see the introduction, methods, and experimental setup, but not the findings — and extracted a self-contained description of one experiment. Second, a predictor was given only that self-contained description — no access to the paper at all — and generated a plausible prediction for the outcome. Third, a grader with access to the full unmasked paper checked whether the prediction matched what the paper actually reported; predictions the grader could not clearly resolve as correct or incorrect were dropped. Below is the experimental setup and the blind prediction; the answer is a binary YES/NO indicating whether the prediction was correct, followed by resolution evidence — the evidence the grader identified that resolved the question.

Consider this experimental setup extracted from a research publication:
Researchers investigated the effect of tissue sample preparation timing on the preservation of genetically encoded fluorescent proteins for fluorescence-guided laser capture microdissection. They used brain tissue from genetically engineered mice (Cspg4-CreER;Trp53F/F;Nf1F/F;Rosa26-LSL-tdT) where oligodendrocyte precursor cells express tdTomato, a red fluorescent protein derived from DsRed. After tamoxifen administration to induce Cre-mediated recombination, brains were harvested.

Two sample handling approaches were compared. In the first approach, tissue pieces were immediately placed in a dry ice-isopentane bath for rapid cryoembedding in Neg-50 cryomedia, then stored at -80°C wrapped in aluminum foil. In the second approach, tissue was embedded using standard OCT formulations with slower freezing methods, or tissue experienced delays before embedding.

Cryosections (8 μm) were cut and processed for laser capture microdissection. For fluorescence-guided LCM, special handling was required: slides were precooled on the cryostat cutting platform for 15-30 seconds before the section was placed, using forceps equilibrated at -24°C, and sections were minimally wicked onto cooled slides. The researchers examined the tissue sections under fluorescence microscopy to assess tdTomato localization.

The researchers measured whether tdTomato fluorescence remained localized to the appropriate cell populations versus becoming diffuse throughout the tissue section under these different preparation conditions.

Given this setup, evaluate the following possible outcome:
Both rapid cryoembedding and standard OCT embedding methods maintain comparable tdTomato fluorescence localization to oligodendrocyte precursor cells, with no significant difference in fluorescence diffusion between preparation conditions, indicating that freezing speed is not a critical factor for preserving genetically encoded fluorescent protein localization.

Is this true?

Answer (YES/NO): NO